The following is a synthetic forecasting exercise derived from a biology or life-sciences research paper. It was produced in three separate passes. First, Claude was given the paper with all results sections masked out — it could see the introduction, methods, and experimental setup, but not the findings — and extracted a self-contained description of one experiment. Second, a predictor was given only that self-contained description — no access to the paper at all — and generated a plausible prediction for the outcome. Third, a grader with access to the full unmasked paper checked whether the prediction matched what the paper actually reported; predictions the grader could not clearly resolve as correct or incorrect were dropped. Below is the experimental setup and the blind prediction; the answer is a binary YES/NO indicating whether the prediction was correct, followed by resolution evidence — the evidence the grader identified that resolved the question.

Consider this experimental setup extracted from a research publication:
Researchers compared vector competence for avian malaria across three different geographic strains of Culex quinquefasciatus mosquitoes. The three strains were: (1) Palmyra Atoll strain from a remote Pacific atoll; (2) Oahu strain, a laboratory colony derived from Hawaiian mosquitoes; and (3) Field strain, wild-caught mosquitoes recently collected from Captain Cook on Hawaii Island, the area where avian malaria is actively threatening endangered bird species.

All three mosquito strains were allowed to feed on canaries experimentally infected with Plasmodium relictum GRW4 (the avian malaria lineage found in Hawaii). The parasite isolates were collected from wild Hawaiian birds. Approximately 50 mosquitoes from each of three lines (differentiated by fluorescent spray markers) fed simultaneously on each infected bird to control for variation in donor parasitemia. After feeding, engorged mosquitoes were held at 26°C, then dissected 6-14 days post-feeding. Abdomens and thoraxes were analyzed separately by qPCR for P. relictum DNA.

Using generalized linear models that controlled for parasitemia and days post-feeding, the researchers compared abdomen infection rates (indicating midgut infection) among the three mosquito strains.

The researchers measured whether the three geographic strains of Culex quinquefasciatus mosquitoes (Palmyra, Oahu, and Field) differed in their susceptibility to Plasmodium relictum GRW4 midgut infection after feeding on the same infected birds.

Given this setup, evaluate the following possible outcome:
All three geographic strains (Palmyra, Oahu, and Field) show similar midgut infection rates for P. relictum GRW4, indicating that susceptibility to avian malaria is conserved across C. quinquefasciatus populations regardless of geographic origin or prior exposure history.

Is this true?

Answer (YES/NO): NO